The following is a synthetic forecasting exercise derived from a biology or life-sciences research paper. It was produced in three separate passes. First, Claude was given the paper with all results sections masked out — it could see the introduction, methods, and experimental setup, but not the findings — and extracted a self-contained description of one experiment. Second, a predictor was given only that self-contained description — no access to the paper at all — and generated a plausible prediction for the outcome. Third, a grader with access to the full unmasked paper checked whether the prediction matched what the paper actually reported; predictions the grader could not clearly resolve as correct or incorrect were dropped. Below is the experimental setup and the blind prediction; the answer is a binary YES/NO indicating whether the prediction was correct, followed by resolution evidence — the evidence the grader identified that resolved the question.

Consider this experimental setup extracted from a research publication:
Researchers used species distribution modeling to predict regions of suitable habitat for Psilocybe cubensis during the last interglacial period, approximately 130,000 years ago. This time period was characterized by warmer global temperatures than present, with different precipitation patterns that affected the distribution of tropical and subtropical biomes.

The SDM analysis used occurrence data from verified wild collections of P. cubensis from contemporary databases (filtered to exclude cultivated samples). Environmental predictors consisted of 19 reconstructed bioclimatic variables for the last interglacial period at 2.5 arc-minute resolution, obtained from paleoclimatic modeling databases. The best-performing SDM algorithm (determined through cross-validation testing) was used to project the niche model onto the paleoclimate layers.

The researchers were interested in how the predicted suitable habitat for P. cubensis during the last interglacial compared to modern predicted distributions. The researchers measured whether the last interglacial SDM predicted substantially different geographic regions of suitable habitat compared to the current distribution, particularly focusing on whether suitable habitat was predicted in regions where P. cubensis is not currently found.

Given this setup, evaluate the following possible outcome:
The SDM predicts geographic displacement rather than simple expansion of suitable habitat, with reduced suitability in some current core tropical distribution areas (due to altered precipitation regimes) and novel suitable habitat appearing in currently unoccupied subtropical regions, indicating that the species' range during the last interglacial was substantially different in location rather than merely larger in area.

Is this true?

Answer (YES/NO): NO